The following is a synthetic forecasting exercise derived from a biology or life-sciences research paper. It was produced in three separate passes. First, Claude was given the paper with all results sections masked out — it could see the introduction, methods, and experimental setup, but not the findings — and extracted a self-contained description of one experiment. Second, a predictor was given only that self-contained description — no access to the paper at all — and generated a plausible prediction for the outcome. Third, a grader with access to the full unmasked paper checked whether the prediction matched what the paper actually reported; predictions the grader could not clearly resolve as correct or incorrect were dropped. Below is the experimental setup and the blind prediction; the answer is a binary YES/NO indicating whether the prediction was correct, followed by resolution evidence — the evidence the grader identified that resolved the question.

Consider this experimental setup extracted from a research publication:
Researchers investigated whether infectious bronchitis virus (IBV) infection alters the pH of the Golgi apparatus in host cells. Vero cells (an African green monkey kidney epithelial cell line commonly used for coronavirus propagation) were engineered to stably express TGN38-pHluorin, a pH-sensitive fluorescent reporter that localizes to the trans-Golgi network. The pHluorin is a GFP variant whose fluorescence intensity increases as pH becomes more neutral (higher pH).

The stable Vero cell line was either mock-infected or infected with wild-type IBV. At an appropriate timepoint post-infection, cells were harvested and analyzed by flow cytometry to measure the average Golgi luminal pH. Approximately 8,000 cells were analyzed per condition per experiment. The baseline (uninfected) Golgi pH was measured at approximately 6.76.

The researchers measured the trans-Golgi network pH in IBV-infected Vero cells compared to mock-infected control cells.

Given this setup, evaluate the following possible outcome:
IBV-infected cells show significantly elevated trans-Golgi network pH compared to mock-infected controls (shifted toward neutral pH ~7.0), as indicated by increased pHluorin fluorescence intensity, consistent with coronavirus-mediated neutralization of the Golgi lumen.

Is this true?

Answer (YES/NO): YES